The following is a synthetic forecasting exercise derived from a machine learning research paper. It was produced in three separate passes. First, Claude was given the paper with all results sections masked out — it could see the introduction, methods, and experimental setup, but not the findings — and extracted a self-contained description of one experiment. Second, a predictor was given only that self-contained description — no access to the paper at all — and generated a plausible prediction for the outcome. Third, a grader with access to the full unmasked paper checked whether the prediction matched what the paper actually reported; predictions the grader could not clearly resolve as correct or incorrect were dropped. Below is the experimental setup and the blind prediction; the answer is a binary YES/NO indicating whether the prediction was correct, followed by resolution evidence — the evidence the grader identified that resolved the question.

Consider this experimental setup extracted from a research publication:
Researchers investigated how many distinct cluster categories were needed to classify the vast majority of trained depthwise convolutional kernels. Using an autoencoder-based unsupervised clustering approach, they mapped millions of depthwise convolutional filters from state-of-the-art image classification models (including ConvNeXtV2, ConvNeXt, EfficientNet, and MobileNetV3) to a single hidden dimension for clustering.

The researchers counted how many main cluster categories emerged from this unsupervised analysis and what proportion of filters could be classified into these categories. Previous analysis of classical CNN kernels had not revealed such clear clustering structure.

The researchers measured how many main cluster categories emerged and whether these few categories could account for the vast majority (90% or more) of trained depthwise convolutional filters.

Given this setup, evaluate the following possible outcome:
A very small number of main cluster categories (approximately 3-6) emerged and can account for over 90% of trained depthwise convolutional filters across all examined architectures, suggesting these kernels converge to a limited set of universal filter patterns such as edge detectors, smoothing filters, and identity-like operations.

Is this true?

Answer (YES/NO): NO